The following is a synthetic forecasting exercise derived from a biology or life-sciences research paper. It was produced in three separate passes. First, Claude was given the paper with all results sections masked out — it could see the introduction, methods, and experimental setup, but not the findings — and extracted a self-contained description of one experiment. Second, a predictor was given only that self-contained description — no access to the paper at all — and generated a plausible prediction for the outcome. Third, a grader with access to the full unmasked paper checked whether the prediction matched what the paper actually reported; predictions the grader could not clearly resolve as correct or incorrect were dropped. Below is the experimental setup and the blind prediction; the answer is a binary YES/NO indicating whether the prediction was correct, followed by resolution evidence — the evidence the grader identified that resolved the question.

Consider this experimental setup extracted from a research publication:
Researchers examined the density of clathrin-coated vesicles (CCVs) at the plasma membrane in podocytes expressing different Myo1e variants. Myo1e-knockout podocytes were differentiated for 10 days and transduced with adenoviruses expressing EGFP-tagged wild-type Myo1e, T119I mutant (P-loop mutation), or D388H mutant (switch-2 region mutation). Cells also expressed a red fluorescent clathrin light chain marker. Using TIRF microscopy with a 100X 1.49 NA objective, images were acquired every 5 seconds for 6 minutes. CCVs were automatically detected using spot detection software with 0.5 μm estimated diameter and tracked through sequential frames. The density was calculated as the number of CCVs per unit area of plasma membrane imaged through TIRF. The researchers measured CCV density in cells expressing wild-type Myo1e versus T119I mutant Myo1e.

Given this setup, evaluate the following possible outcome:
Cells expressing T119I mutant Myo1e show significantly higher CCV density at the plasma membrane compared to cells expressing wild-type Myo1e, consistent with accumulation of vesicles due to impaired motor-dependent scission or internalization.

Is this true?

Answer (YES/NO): NO